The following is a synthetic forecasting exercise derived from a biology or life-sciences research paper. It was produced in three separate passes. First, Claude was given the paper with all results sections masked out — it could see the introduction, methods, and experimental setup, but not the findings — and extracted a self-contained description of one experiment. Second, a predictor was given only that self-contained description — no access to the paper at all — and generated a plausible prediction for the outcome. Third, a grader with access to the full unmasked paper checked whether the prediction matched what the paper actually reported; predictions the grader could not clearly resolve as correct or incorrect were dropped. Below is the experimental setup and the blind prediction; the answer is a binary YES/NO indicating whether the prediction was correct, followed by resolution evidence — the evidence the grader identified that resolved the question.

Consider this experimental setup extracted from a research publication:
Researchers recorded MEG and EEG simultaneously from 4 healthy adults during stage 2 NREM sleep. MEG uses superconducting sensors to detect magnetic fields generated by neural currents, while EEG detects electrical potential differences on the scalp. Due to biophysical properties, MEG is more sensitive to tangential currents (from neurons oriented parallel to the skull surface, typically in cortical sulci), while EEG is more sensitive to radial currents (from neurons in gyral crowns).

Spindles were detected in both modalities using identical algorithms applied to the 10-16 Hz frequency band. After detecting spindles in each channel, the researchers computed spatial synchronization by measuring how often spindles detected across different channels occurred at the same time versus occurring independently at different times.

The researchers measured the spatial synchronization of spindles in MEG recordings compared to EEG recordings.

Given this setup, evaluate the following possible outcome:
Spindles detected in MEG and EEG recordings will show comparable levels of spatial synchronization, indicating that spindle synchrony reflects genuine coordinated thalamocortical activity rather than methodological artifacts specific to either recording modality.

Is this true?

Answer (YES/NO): NO